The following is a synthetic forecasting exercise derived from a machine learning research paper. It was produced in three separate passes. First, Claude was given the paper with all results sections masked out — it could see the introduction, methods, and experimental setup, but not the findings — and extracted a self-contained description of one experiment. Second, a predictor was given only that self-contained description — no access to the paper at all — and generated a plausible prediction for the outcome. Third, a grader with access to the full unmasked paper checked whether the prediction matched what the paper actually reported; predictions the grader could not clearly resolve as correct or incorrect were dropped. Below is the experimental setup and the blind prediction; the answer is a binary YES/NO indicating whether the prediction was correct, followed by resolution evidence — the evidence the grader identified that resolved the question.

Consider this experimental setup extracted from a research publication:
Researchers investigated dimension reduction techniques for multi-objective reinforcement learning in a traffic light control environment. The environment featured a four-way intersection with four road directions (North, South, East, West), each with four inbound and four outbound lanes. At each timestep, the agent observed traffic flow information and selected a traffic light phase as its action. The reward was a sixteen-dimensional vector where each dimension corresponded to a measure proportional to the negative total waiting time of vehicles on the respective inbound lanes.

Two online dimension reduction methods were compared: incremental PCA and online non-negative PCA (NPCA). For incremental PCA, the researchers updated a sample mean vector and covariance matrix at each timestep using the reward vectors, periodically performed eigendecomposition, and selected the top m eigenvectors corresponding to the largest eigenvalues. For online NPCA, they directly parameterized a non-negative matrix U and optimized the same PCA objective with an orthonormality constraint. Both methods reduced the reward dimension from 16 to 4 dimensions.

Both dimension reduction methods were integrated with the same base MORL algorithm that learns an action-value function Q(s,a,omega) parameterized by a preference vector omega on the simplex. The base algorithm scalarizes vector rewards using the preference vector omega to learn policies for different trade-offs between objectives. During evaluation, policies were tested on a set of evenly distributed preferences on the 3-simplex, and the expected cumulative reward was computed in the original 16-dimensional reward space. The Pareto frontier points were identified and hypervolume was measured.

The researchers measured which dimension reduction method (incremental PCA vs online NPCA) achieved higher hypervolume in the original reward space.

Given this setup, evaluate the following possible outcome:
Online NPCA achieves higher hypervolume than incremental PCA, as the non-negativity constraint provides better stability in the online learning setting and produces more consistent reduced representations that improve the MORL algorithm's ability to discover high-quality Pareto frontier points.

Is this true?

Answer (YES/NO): YES